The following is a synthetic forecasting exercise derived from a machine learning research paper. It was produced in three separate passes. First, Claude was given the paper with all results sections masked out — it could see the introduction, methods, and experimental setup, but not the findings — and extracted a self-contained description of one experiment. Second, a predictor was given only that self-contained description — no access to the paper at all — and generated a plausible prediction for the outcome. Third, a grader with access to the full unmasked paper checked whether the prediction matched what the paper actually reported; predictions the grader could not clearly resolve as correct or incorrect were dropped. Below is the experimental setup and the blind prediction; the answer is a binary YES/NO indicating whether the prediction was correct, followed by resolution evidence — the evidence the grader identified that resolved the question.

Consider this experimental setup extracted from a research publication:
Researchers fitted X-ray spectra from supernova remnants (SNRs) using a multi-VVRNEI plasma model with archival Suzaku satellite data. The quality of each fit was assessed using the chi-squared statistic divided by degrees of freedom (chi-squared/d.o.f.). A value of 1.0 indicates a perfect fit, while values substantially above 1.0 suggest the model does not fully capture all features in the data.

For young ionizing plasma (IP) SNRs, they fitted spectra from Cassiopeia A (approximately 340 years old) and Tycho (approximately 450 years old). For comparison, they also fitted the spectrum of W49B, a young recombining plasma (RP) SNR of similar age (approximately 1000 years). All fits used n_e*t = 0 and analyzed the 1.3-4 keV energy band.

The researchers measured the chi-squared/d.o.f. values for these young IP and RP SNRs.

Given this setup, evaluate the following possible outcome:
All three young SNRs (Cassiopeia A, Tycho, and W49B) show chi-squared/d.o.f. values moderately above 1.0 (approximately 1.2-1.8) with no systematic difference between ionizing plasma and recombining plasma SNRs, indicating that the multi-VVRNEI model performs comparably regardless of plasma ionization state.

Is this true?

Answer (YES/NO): NO